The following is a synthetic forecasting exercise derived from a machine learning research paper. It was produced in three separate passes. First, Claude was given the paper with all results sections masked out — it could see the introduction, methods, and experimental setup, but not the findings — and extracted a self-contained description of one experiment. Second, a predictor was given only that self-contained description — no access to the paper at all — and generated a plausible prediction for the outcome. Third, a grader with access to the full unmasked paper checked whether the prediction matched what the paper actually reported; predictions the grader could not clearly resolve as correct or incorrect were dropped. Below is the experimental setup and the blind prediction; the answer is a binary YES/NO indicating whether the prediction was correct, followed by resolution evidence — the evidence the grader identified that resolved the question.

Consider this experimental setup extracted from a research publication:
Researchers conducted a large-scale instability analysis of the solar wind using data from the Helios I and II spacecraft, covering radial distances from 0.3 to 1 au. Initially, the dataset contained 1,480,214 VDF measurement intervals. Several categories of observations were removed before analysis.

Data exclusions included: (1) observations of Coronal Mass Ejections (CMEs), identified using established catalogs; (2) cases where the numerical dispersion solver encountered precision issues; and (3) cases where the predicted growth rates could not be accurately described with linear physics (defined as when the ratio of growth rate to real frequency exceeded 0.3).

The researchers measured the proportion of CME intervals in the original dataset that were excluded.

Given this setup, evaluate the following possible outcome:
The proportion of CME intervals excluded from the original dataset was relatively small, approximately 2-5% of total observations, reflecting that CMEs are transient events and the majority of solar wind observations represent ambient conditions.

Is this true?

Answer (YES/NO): YES